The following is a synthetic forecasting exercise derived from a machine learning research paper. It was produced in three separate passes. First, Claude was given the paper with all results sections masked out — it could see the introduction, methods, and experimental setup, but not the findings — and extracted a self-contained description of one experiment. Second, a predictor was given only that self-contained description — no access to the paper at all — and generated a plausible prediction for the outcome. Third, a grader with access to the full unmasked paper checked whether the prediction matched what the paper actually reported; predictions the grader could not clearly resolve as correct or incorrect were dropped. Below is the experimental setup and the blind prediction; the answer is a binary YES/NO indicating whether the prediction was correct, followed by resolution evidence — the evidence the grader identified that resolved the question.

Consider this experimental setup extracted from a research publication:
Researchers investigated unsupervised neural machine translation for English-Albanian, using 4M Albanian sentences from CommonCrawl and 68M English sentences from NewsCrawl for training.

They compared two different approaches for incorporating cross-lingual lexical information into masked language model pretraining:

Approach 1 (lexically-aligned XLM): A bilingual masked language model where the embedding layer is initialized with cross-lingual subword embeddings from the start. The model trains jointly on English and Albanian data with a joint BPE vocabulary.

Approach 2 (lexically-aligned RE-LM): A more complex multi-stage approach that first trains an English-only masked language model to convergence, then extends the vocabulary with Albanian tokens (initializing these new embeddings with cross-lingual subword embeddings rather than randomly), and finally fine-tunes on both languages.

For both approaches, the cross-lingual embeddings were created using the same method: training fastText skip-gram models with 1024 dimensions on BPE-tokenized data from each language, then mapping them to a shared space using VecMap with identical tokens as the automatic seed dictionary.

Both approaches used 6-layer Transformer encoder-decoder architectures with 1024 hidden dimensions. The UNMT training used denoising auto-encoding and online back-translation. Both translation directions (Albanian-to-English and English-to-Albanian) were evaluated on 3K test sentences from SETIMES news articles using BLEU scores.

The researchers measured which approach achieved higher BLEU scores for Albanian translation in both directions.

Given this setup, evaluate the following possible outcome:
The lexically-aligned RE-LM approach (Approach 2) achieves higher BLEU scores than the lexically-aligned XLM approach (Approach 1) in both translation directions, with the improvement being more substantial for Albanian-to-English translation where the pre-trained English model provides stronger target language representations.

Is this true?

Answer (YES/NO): NO